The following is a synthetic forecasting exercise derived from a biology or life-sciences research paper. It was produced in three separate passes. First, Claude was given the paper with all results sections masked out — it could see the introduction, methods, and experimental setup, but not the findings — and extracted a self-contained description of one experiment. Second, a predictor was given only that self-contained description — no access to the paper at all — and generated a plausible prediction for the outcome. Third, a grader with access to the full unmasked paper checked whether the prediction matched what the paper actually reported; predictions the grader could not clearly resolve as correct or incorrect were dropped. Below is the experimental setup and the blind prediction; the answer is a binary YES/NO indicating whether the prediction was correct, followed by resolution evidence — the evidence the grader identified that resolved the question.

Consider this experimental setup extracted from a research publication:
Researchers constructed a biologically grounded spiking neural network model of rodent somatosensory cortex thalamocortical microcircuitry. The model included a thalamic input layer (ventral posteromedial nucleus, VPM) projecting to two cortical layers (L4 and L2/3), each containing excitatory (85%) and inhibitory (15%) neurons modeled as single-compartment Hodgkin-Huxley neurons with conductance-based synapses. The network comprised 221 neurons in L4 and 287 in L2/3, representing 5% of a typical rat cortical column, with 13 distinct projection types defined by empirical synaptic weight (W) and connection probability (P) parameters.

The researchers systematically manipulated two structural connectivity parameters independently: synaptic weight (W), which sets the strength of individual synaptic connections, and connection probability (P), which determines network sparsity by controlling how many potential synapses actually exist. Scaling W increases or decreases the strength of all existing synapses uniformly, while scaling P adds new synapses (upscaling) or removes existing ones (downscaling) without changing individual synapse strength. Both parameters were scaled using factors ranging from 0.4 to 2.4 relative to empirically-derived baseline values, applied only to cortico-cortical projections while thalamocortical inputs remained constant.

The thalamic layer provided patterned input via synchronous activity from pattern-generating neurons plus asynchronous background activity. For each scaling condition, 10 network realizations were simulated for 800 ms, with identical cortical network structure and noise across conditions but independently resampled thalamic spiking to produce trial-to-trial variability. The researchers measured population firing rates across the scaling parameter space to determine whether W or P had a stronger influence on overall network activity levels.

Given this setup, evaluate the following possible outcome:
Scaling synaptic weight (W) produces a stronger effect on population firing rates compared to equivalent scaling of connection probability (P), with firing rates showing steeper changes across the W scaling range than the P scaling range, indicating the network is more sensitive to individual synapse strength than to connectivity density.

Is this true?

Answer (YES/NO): YES